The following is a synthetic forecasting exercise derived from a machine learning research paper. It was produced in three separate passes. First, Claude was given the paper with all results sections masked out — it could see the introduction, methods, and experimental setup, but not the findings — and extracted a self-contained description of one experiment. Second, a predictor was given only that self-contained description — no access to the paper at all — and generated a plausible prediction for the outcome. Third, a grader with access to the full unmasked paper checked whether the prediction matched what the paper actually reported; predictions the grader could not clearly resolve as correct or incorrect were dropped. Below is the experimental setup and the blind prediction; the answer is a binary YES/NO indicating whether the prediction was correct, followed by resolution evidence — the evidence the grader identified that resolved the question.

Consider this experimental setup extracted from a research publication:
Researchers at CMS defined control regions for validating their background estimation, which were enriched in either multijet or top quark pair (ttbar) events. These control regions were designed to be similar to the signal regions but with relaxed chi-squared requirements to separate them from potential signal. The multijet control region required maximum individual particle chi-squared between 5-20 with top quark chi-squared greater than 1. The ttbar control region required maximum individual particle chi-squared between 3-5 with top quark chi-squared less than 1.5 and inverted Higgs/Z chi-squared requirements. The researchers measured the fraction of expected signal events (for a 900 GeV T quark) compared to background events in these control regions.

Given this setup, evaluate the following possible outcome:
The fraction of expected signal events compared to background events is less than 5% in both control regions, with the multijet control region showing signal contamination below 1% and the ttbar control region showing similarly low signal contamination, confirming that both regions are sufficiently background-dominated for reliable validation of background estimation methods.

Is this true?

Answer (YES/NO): NO